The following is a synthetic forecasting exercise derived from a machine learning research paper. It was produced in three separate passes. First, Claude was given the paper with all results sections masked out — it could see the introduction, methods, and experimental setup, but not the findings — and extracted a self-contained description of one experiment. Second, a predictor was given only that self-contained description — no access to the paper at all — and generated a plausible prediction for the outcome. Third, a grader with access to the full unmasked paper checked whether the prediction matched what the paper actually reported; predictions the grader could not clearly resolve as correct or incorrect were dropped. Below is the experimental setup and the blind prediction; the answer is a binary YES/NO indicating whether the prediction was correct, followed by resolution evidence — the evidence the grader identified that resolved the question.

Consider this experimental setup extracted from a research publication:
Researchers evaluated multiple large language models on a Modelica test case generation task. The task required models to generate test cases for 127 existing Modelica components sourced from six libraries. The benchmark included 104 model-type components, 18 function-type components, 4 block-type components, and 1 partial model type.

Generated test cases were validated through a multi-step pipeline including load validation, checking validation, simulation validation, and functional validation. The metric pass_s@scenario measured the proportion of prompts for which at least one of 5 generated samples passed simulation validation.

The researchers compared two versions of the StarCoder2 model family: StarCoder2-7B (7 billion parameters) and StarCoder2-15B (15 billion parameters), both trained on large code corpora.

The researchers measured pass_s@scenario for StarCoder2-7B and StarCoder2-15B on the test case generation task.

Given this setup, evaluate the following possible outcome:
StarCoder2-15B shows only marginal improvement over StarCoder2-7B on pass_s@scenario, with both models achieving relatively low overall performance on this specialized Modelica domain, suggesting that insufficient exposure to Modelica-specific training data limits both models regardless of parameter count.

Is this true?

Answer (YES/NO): NO